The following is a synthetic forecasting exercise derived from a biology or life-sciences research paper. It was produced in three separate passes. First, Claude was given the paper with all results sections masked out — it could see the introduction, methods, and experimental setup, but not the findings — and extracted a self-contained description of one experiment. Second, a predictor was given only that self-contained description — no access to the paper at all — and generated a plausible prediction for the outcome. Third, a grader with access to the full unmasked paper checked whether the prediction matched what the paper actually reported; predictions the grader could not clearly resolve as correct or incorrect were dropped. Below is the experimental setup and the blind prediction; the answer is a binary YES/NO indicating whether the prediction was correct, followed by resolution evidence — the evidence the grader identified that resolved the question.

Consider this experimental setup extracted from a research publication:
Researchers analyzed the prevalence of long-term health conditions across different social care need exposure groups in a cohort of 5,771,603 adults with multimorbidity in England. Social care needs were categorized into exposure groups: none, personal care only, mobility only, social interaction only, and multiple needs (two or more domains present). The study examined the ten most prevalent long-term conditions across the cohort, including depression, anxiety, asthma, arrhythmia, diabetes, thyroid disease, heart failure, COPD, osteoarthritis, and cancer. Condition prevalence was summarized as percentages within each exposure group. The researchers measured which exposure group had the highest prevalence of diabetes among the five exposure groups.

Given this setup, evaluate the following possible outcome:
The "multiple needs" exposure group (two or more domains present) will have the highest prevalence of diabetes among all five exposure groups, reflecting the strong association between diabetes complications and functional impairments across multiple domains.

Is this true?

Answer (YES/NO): NO